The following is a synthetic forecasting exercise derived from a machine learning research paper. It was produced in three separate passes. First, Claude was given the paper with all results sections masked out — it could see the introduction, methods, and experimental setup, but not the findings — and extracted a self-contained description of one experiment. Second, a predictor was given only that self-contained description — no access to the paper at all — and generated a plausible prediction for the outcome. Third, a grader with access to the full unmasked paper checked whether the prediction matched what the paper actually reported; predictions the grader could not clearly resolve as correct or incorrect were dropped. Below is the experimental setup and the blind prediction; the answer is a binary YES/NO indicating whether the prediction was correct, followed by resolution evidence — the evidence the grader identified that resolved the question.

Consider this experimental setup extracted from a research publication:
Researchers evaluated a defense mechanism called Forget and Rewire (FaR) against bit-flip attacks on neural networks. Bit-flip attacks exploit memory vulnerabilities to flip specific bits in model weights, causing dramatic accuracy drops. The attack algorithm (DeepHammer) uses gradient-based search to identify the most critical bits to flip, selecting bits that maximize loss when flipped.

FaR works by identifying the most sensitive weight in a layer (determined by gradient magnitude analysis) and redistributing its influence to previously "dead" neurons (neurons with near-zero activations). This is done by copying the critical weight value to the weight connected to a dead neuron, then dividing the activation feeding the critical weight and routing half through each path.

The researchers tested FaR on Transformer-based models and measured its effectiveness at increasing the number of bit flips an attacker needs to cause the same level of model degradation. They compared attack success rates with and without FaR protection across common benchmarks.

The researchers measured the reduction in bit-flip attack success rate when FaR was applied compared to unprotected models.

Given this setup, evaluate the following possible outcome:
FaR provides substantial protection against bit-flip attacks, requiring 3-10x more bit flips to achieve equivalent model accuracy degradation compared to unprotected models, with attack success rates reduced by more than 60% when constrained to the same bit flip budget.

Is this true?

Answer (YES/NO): NO